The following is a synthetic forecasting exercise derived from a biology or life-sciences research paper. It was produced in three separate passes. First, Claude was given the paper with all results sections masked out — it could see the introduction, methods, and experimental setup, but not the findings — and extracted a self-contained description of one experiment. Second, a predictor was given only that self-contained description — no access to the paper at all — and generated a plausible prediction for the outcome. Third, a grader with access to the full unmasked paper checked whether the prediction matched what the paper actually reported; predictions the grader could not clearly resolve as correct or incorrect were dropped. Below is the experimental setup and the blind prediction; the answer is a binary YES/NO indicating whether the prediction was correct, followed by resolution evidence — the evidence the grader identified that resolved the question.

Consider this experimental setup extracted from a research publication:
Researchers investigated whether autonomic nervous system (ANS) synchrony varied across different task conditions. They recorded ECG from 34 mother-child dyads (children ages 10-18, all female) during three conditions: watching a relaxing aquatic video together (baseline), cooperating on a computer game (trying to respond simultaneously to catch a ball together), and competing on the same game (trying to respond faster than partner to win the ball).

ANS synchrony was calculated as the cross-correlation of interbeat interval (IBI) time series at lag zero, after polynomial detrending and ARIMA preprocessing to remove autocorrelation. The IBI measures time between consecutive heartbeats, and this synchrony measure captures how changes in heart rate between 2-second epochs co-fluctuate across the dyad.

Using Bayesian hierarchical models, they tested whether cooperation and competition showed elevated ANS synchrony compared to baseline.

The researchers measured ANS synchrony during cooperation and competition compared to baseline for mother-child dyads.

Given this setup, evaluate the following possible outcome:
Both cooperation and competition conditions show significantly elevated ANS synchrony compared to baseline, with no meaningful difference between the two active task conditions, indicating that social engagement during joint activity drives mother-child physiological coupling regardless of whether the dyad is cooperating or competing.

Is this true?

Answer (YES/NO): NO